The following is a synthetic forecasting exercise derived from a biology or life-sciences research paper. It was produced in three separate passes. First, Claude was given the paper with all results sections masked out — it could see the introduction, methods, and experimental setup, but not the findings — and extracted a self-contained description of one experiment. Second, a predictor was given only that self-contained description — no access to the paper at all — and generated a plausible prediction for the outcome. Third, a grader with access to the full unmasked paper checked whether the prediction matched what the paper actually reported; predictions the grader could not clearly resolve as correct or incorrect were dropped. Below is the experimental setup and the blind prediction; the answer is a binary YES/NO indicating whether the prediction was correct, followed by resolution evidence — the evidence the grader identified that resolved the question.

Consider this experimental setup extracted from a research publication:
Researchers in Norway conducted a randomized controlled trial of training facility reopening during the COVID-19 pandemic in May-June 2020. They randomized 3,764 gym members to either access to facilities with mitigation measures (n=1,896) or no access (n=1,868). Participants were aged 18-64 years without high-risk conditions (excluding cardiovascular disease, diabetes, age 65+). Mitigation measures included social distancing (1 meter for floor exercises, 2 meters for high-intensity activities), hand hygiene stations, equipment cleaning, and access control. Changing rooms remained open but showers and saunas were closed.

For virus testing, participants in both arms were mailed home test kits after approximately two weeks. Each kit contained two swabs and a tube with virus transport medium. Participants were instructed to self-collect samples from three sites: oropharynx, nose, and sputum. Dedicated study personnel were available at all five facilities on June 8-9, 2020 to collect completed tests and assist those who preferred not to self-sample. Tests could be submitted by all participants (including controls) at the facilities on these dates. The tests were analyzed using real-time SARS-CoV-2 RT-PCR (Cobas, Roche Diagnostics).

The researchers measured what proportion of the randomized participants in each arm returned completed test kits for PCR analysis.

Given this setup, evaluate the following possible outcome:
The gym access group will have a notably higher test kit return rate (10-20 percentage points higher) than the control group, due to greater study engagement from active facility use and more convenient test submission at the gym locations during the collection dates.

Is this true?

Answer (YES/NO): YES